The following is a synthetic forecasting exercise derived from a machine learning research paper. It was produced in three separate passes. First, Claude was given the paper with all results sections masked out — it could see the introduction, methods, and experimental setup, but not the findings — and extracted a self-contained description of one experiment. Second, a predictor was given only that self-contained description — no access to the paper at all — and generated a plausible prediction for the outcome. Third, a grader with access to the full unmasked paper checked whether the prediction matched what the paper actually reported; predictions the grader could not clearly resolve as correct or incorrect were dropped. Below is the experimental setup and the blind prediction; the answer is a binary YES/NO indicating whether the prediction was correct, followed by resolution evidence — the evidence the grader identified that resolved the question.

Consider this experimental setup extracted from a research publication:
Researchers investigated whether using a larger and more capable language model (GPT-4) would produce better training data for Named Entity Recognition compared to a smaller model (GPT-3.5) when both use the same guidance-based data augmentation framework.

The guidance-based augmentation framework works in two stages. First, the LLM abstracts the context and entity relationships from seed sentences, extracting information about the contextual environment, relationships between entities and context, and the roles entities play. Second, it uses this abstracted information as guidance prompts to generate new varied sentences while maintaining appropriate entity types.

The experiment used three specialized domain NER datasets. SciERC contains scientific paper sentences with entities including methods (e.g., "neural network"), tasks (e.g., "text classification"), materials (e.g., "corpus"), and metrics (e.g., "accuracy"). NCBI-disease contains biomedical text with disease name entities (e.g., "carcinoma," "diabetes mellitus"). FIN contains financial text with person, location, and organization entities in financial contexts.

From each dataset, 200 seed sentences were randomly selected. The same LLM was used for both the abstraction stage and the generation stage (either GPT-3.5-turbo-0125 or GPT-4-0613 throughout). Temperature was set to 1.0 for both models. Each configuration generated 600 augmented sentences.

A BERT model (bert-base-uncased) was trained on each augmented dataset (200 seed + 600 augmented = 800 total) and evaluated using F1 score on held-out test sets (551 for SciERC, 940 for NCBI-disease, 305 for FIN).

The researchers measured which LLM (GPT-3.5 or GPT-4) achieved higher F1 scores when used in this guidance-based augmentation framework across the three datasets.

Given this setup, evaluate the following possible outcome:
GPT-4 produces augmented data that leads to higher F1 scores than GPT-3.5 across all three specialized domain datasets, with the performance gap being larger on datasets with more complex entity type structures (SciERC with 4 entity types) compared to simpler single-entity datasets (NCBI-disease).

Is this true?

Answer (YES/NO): NO